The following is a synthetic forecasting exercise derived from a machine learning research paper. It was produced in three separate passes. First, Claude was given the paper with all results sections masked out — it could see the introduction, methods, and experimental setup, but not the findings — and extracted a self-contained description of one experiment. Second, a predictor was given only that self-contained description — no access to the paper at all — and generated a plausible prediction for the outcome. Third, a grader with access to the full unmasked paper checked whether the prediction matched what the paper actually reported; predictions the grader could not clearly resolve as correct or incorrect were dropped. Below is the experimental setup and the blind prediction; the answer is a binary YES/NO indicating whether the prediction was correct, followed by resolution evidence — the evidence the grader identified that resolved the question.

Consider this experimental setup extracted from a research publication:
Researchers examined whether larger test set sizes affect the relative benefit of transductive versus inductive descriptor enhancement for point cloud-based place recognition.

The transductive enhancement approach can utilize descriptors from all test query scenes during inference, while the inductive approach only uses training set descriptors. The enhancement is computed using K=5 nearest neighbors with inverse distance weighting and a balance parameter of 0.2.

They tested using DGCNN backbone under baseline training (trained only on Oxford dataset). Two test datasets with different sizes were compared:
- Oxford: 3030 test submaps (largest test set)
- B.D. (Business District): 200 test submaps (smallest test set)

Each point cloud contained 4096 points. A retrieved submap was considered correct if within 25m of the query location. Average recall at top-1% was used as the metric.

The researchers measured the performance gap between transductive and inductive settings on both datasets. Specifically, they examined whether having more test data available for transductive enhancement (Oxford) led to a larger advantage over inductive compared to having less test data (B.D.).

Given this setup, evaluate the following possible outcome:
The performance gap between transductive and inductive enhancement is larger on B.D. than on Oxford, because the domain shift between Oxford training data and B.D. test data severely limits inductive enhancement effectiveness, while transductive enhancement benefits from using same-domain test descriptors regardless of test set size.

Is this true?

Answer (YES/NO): NO